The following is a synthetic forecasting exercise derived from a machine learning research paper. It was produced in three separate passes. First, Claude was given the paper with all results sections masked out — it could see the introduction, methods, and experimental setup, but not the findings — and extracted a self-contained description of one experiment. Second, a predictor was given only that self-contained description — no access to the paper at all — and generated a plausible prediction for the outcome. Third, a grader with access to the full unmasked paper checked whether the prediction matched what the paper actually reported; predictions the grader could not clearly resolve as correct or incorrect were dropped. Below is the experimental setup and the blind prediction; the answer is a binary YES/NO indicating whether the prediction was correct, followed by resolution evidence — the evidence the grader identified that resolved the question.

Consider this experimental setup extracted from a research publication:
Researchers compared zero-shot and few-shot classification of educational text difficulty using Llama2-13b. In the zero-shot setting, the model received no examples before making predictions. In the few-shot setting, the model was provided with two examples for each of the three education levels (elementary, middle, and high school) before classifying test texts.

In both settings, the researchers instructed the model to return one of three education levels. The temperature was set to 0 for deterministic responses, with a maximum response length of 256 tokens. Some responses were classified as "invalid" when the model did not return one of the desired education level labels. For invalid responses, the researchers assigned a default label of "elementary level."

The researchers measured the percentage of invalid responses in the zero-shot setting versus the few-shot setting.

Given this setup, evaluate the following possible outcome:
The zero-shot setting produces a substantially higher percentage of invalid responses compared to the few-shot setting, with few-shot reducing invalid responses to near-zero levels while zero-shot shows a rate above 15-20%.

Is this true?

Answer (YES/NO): NO